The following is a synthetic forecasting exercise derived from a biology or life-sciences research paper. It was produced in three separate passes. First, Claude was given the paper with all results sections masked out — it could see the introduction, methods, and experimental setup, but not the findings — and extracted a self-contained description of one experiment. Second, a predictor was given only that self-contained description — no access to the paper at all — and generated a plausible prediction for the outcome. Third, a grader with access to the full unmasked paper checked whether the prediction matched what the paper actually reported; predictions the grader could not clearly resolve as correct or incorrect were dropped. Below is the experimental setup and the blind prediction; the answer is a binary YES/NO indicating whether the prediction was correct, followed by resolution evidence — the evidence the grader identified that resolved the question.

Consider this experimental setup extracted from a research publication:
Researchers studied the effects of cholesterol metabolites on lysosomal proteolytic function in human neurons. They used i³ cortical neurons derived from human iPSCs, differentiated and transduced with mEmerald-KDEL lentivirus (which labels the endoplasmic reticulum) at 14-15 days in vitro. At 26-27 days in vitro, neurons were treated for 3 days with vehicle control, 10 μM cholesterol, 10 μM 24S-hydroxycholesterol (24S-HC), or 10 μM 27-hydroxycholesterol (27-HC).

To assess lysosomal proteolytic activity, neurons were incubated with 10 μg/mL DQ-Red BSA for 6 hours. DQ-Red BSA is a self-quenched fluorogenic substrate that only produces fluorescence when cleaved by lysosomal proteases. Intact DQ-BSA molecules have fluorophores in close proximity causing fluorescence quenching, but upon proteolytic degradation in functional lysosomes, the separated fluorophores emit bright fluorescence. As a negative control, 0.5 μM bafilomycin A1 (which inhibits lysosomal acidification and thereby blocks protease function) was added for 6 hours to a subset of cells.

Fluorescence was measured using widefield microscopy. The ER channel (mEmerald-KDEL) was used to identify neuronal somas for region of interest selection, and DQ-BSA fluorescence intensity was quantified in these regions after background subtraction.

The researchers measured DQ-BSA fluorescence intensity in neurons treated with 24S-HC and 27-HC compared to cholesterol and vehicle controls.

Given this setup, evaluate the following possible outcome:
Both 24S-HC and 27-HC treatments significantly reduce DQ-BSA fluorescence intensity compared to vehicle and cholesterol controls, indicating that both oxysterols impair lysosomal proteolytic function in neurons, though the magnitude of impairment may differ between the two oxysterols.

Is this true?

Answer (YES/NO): YES